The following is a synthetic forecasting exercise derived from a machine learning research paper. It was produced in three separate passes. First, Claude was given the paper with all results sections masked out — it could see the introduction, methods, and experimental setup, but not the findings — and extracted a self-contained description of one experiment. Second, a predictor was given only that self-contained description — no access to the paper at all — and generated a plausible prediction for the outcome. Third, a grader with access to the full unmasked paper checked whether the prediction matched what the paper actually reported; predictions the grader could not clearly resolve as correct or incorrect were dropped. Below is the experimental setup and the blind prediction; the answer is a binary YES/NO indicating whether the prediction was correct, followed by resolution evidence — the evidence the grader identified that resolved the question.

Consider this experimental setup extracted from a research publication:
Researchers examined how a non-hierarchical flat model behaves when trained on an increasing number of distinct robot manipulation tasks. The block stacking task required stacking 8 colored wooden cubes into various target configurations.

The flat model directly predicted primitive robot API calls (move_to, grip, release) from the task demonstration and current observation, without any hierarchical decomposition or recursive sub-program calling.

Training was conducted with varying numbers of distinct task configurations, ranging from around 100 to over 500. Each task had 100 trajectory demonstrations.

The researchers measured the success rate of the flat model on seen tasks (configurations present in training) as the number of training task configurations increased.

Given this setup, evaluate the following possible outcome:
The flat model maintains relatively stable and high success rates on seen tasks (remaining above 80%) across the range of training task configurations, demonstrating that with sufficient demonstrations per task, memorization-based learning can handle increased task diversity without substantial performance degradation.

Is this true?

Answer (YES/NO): NO